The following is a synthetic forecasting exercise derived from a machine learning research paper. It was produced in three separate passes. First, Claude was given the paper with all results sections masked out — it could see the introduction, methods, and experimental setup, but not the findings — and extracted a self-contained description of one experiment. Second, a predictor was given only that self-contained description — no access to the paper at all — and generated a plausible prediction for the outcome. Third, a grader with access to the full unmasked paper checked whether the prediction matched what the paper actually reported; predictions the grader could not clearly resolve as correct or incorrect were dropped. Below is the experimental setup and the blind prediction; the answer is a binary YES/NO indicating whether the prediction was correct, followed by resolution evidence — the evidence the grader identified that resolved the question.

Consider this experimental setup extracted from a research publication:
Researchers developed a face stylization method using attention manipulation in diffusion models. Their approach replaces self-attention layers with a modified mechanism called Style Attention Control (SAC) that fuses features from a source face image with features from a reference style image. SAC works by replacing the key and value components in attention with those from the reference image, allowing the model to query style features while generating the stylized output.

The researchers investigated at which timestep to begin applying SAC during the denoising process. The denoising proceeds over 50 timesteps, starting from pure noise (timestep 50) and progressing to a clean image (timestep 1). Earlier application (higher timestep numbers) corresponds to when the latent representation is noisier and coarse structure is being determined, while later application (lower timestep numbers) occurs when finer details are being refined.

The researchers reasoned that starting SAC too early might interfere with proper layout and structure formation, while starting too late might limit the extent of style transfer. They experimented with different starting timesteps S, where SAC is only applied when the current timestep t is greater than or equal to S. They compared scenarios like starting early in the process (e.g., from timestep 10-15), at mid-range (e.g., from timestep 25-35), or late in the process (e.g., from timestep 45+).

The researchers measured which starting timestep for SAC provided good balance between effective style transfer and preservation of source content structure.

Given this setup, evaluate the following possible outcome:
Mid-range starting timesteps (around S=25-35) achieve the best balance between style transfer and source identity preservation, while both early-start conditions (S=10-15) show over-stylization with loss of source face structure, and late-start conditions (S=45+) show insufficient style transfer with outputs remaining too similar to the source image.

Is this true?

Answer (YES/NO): YES